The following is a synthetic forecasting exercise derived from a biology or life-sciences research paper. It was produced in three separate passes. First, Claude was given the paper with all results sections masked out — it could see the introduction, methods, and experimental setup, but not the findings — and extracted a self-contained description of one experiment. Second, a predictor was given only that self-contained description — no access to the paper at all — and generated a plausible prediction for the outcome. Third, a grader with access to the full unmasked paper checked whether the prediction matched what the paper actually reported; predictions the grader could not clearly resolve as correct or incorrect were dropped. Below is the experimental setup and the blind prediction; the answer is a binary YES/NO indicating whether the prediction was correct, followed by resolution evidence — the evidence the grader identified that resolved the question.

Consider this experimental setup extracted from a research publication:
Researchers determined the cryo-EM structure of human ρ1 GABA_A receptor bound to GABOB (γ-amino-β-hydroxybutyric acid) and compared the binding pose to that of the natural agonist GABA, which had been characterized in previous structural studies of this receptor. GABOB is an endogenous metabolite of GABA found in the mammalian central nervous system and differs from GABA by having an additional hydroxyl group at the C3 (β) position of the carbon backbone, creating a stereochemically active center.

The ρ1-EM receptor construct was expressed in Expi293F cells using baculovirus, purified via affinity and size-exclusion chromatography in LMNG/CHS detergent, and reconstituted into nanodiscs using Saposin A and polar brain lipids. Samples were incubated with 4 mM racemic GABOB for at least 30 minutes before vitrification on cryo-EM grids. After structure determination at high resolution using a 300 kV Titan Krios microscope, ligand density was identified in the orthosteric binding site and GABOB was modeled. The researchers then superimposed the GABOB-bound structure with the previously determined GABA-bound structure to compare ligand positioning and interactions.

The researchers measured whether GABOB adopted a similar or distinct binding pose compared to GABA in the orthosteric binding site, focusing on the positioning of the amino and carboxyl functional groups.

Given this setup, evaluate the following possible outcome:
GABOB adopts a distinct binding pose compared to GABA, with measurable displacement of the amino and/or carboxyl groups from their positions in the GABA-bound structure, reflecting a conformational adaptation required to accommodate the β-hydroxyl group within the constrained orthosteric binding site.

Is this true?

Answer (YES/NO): NO